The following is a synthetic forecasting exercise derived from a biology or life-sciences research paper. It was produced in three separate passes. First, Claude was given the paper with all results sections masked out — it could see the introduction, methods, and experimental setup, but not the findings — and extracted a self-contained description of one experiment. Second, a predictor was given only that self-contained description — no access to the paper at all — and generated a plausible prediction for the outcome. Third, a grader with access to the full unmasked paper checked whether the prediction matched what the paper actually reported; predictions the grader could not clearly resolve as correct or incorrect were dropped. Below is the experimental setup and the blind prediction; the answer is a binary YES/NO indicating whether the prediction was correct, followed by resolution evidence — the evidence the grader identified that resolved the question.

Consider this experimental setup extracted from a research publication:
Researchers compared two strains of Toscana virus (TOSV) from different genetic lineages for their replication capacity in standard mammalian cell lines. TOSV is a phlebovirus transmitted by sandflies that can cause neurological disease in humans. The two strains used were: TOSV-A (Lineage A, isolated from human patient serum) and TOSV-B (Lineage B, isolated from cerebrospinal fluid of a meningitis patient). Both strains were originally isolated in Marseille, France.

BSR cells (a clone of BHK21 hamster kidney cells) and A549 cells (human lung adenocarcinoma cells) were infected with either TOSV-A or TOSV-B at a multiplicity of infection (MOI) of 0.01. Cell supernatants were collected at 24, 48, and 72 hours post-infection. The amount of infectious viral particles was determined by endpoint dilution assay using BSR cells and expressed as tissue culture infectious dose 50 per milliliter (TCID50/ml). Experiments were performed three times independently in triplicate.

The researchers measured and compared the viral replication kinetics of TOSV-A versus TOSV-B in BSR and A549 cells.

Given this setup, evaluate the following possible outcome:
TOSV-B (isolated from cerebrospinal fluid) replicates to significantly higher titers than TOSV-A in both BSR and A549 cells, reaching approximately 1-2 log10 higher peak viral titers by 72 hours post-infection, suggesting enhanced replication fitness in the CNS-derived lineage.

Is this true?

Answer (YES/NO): NO